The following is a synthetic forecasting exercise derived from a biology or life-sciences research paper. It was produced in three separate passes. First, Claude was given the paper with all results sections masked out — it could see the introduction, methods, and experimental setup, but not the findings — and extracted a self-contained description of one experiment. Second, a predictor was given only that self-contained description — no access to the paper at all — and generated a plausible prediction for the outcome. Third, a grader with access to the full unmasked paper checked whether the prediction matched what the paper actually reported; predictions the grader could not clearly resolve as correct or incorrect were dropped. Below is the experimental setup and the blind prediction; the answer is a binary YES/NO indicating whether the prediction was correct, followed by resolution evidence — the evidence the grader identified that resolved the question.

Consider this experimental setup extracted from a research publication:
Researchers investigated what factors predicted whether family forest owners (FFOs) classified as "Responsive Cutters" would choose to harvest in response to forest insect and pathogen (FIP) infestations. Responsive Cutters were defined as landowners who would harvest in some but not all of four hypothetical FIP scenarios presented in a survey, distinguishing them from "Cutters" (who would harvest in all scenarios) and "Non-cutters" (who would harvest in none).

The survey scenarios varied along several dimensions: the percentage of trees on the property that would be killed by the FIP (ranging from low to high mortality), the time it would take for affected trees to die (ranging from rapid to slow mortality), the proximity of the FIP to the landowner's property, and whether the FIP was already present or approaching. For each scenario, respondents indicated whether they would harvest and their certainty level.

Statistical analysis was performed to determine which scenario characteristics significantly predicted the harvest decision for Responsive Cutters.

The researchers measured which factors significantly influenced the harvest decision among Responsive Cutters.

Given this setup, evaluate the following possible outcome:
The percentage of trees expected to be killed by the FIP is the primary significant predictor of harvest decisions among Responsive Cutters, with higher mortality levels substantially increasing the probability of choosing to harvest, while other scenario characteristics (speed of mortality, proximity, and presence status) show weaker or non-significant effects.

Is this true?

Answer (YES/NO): NO